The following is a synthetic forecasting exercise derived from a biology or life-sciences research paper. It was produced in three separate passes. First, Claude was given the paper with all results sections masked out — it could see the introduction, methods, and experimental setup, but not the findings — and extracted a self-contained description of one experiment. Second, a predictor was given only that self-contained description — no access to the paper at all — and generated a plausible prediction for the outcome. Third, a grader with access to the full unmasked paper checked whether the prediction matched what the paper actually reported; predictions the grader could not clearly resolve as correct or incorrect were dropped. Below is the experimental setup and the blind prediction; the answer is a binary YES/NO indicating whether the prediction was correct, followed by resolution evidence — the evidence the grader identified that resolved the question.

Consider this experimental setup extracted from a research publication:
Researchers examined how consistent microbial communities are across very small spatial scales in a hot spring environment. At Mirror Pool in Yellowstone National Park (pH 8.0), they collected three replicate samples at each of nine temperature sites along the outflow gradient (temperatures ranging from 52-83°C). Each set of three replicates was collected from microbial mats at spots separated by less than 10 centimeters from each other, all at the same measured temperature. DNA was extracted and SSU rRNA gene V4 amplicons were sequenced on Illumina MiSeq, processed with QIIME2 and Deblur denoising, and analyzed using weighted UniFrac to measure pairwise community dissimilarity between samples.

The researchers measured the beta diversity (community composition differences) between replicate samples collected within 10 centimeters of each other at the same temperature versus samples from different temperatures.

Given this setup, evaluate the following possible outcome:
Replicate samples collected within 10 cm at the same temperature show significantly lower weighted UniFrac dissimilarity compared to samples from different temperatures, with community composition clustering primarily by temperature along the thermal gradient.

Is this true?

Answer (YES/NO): YES